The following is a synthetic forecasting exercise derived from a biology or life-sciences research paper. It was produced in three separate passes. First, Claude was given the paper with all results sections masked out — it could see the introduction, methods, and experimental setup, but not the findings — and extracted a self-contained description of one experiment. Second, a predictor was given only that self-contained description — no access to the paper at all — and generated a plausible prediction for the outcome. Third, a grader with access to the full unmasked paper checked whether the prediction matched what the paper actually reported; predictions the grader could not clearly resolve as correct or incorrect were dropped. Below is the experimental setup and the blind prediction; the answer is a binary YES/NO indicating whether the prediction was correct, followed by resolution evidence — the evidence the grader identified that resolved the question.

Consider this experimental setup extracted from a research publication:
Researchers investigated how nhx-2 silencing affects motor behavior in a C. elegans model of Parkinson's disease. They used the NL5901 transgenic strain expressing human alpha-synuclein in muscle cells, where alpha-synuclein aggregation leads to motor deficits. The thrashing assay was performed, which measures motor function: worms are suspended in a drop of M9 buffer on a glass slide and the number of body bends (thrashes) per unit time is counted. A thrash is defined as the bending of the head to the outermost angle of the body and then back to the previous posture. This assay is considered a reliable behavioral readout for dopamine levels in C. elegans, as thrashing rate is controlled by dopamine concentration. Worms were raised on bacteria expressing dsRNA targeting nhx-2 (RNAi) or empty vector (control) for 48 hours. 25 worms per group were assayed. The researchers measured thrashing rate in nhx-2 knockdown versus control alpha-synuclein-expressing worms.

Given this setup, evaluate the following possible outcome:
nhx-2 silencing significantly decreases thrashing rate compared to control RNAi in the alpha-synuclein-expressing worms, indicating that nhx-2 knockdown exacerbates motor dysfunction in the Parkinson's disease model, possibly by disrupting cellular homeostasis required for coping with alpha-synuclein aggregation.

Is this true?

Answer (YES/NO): NO